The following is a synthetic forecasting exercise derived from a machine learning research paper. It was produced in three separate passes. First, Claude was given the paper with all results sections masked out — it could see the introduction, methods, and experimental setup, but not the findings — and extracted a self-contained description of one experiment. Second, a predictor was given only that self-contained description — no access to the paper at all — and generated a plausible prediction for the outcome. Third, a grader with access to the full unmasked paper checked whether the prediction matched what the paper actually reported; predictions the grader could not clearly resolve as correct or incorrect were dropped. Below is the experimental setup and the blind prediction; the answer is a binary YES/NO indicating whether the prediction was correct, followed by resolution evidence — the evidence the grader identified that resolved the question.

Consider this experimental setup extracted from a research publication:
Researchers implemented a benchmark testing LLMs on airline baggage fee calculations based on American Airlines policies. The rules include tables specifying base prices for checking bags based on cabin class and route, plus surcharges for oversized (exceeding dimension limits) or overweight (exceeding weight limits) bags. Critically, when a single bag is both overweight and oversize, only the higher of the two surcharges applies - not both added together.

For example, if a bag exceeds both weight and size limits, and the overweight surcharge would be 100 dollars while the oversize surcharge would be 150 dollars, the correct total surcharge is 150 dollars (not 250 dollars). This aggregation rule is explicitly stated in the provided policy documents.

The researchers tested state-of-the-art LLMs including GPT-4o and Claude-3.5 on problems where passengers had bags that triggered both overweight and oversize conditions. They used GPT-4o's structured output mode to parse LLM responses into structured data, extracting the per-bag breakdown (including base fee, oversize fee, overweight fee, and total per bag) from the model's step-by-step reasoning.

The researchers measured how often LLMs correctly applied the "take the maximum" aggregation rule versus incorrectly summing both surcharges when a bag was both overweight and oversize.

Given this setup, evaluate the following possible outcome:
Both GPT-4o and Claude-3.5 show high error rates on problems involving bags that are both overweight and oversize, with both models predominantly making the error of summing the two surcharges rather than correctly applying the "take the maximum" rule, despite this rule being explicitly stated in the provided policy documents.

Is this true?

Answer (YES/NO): YES